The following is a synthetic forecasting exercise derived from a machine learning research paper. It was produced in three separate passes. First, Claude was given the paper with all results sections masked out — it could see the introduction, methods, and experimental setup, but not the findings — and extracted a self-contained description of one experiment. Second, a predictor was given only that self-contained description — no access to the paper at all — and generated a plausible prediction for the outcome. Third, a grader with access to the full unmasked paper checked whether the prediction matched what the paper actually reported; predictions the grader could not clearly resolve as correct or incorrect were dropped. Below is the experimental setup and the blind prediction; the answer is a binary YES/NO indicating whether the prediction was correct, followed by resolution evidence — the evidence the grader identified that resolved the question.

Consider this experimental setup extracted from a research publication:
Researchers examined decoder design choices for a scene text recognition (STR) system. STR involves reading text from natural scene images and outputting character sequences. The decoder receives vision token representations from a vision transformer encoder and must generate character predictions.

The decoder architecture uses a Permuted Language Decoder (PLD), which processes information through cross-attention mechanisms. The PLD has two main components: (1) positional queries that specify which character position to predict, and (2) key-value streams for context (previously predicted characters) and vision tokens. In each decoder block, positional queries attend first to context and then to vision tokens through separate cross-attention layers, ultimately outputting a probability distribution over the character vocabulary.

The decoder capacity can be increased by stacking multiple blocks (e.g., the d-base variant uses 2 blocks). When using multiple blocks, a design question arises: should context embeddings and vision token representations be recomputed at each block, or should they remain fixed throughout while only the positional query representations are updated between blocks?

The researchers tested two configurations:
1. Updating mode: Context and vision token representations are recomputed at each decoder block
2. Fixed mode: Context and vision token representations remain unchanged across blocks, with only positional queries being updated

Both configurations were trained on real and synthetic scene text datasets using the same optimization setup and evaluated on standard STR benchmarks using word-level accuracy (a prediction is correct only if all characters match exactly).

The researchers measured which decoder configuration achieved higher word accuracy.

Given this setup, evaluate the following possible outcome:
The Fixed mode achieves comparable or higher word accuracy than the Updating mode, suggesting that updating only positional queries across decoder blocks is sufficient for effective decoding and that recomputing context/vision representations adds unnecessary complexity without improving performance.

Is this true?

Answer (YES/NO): YES